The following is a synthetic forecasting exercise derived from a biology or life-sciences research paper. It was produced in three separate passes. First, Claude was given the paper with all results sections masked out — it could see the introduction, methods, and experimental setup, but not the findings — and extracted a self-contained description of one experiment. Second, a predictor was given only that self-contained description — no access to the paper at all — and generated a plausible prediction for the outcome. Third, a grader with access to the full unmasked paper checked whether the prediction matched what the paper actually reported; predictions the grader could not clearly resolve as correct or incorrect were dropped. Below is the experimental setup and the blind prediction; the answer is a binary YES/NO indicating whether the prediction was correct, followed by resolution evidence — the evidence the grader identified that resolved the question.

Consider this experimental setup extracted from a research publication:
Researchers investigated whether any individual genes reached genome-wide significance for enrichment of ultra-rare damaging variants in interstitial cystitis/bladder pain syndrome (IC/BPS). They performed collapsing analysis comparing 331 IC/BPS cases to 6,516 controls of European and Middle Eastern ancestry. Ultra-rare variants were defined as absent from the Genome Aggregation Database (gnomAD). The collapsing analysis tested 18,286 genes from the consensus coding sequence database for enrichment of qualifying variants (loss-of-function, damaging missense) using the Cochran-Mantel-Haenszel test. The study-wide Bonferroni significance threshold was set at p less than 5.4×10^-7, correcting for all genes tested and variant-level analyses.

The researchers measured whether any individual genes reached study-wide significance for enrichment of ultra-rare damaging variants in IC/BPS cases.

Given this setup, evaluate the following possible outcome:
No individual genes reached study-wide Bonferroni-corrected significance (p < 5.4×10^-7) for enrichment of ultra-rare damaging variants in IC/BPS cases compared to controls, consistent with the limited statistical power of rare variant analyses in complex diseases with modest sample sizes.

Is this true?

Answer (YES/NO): YES